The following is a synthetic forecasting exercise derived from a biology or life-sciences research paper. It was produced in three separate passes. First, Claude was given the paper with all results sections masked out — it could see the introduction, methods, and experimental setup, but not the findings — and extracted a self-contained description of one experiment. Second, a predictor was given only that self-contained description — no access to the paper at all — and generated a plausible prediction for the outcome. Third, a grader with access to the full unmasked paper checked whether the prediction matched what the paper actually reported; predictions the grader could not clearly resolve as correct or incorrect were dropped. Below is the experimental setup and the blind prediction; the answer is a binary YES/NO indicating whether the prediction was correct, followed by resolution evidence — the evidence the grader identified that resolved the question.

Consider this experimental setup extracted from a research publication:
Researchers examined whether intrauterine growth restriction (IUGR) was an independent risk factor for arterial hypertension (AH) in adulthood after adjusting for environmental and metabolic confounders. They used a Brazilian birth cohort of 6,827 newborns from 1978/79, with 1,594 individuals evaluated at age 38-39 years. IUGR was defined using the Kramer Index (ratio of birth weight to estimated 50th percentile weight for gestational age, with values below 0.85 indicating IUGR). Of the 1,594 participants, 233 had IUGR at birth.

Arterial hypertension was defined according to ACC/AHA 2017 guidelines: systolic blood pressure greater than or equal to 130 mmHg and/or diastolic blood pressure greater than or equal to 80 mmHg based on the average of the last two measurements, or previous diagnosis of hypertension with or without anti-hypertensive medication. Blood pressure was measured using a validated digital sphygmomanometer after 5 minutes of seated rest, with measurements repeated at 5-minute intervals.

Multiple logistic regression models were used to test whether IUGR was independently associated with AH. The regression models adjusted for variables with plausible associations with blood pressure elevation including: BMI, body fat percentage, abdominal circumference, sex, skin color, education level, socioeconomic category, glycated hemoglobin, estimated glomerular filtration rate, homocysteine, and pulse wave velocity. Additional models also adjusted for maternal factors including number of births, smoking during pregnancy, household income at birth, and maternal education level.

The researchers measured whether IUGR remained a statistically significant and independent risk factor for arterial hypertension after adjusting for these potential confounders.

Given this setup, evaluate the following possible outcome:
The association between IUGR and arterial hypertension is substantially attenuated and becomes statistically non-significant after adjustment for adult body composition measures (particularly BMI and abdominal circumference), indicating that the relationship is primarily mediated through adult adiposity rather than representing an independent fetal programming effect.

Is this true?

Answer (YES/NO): NO